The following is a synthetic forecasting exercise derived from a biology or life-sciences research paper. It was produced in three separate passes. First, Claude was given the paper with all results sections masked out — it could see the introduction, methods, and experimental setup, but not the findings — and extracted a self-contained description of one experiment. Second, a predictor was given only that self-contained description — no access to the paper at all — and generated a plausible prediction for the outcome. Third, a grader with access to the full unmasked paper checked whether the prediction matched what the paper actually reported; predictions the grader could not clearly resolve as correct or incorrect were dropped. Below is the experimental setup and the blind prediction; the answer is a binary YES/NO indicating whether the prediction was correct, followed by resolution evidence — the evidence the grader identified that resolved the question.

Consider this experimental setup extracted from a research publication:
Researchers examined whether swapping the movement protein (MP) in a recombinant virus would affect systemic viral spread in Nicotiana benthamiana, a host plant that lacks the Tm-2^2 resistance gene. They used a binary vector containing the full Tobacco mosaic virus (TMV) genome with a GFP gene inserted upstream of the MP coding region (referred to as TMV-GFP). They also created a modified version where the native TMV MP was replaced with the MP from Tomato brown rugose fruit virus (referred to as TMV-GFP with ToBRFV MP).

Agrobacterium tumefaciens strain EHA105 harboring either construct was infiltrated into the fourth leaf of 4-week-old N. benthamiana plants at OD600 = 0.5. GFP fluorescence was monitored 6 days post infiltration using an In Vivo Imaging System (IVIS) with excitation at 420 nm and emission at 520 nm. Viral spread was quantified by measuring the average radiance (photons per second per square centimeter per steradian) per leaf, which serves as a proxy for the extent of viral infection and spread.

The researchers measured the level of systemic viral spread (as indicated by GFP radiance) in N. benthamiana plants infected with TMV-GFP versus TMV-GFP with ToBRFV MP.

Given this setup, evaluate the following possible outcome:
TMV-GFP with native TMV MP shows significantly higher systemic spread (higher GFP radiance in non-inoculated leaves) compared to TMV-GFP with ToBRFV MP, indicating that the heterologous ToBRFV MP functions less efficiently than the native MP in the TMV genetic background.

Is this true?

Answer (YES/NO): YES